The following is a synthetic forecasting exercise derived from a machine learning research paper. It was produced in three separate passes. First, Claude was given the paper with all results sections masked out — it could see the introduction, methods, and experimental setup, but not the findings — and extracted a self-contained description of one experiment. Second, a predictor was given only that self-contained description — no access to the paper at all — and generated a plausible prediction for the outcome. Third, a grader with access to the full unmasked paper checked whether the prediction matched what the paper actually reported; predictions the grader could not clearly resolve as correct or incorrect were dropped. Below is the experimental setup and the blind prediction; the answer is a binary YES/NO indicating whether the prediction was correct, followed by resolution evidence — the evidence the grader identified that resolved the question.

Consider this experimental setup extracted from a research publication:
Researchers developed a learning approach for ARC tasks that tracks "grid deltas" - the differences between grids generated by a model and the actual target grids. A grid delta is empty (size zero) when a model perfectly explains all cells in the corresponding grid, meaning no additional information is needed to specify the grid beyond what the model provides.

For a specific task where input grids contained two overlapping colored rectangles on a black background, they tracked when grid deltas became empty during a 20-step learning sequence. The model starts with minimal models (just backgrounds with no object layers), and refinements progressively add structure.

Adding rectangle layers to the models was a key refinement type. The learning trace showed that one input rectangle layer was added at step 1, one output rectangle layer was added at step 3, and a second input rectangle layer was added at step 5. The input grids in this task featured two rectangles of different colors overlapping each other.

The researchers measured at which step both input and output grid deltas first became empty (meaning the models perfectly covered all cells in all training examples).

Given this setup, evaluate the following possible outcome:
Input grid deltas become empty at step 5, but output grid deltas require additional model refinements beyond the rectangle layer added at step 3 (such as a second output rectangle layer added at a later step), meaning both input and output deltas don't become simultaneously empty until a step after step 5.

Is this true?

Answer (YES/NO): NO